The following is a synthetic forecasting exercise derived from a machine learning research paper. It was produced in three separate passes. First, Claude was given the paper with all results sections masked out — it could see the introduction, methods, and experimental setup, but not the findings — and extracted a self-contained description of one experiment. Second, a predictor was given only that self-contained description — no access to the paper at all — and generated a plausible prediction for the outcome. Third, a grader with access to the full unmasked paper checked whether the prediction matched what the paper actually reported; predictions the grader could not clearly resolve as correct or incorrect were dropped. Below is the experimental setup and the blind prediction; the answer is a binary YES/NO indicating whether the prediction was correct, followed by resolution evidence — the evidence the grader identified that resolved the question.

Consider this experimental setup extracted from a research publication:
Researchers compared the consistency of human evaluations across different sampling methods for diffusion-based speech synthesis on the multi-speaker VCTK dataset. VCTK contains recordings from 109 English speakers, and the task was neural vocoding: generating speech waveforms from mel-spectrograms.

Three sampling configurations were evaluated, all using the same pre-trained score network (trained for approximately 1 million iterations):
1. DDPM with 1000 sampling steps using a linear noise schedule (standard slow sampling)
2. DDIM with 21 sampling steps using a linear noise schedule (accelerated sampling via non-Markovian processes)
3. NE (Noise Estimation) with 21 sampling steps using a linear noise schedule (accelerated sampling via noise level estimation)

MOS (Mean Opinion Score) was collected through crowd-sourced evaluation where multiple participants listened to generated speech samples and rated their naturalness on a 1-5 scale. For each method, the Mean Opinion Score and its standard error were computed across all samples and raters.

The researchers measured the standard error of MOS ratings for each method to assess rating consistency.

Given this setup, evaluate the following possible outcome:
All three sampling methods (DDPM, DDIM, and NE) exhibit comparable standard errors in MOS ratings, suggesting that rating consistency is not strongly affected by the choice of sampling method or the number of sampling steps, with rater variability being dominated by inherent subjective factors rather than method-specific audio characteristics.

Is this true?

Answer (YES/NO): YES